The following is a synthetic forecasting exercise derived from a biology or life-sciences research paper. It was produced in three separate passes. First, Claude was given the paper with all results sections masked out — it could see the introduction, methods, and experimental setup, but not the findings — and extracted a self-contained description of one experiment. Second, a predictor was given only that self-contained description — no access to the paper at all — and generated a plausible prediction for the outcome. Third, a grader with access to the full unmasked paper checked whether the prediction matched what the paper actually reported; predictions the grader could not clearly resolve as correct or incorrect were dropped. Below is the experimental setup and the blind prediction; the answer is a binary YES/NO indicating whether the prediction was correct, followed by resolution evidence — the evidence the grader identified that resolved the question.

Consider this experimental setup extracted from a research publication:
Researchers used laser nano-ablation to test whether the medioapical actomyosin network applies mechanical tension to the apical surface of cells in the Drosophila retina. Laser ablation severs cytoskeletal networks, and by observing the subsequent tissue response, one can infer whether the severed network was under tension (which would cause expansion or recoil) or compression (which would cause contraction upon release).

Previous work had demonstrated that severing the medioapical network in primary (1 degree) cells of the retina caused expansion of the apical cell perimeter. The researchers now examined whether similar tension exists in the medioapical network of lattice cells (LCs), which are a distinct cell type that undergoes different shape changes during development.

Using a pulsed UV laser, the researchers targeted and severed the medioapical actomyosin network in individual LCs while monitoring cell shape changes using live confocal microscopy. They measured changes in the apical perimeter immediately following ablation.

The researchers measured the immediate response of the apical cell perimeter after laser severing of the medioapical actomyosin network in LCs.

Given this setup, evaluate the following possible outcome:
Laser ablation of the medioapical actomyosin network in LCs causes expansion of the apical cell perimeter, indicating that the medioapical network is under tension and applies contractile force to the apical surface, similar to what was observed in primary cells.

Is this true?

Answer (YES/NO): YES